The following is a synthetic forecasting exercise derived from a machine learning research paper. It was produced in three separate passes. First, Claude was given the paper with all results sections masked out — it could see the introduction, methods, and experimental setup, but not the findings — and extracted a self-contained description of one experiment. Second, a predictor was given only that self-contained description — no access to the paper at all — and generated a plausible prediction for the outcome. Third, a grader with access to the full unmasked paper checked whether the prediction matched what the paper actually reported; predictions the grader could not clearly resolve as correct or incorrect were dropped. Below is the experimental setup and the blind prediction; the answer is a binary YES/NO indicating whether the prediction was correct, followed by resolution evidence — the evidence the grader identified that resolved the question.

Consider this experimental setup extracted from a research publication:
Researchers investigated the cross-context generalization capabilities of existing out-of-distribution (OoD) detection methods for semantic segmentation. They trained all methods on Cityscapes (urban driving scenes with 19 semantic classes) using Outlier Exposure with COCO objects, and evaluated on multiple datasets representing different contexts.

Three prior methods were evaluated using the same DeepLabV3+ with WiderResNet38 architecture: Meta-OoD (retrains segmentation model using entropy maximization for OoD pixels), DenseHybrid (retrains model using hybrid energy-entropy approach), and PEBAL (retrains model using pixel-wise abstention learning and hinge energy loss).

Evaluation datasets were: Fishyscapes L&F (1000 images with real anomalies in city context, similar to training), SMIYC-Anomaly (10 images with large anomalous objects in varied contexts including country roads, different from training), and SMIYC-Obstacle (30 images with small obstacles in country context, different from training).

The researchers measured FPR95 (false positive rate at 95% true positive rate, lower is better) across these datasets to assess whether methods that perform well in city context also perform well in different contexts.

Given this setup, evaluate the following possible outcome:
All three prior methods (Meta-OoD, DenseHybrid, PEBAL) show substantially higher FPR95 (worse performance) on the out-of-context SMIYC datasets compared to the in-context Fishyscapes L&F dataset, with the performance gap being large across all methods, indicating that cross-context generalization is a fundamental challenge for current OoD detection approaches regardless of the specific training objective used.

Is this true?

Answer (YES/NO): NO